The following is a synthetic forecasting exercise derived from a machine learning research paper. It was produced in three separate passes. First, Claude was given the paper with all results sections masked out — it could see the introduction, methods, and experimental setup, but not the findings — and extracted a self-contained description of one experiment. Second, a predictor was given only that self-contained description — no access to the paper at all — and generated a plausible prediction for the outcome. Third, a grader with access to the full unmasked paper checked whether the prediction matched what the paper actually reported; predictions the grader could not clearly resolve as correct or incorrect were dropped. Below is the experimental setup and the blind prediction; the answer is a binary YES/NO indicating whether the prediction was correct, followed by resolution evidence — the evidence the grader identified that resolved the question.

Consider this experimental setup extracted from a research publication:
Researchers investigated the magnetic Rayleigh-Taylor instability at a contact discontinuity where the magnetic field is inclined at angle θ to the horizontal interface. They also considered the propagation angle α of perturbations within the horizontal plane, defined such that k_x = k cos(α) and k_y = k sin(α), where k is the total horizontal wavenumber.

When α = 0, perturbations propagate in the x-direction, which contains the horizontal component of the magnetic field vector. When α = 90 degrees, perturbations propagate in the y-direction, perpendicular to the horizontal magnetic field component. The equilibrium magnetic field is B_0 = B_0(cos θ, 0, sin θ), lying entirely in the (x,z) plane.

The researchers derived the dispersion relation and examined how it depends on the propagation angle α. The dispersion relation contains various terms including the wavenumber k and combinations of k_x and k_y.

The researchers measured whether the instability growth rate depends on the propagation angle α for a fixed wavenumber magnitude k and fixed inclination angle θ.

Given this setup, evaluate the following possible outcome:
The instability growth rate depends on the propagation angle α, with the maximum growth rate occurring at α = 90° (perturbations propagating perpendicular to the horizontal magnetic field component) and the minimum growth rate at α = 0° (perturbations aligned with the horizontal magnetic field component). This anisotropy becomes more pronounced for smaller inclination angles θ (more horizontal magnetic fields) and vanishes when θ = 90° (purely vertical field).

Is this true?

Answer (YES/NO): YES